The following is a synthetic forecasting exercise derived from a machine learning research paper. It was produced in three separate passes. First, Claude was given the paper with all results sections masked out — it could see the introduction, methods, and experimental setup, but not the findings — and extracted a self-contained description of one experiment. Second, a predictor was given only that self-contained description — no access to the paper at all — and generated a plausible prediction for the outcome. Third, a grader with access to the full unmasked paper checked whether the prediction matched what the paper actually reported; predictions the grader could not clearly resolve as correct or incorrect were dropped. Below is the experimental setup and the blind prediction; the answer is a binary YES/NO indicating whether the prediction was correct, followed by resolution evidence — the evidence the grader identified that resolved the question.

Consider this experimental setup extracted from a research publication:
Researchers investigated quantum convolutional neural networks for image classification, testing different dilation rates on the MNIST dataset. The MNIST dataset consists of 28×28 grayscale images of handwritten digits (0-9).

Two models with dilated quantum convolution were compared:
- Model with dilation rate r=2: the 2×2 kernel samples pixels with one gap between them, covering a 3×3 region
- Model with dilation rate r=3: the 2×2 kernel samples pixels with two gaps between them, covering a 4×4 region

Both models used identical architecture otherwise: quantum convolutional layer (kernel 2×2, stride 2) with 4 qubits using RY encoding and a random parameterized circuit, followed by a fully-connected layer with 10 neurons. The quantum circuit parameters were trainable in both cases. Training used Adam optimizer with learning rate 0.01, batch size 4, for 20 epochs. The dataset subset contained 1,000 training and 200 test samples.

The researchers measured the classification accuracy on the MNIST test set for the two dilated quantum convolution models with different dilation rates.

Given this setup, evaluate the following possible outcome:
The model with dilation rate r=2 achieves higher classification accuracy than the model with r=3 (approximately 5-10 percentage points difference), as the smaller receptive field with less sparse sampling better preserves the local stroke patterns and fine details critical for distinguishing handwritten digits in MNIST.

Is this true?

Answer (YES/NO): NO